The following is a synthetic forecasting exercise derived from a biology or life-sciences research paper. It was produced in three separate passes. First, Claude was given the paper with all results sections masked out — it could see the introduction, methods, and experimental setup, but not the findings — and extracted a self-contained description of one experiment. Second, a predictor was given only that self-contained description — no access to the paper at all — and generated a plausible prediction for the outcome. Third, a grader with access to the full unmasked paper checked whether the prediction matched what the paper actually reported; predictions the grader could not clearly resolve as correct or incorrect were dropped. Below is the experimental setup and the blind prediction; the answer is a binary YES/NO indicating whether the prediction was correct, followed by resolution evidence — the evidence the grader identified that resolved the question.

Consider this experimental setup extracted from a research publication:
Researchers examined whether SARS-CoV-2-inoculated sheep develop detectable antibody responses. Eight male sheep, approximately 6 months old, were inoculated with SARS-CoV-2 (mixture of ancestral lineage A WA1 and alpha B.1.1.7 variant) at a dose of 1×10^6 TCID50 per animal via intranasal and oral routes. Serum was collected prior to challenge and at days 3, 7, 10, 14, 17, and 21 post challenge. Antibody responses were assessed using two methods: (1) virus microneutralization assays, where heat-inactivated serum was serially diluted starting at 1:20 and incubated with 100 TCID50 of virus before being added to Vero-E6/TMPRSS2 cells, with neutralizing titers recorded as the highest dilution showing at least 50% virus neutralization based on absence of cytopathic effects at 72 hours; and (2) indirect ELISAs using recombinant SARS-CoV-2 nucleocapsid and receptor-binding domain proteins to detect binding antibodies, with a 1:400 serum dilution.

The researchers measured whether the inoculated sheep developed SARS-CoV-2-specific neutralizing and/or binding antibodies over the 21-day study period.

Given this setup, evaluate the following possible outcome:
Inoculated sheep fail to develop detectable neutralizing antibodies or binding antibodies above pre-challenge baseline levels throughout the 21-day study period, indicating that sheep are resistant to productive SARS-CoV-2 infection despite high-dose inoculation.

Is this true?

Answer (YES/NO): NO